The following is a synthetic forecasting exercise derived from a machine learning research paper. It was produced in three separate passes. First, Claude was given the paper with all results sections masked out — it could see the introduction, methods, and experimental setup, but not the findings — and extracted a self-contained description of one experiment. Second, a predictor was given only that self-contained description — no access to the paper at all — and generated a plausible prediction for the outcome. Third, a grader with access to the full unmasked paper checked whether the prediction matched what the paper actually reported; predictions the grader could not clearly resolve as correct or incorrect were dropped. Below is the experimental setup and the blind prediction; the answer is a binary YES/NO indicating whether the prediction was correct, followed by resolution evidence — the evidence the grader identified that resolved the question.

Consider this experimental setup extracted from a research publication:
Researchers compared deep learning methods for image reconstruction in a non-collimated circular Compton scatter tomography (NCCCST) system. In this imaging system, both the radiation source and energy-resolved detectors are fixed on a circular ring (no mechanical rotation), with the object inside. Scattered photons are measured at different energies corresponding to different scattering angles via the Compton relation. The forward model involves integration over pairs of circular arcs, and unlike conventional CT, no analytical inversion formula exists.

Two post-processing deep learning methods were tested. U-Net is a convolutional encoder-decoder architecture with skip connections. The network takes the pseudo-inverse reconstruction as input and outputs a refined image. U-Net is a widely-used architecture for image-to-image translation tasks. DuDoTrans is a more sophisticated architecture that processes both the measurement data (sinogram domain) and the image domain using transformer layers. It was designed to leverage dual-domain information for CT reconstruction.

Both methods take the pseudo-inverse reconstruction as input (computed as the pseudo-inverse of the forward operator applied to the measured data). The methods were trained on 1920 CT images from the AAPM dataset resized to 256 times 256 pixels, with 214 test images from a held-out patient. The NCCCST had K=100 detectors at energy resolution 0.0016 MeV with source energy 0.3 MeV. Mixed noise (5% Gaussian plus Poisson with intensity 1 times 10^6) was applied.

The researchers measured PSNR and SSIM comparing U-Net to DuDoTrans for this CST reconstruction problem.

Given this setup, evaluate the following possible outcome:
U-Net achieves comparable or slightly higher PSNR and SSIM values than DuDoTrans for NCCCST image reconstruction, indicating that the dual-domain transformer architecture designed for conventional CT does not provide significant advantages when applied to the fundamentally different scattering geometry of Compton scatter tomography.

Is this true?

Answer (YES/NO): NO